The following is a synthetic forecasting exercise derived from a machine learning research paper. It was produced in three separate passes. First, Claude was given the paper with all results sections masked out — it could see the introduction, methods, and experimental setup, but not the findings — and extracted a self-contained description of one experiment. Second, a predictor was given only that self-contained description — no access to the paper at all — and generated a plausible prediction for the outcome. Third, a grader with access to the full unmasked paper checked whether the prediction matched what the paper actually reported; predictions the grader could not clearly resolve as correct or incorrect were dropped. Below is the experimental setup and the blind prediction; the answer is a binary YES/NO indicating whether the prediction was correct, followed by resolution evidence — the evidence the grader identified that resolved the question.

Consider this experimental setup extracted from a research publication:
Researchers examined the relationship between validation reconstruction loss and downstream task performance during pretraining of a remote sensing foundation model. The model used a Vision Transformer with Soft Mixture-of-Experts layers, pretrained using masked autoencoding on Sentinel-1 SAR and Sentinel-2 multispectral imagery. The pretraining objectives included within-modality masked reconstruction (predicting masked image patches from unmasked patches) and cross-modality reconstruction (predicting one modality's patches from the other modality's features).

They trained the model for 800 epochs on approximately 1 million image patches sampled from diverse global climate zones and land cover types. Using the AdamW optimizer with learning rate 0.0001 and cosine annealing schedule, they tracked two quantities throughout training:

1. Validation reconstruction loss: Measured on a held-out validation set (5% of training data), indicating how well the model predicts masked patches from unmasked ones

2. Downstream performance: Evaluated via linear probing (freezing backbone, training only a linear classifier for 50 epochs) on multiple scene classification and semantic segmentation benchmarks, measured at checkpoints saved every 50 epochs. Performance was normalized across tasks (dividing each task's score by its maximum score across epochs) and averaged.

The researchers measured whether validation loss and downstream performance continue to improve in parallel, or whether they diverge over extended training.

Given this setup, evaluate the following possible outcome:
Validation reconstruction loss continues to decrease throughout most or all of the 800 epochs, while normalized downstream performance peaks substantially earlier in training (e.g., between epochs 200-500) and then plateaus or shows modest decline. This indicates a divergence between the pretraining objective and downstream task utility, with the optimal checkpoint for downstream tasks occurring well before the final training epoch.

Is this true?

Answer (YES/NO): YES